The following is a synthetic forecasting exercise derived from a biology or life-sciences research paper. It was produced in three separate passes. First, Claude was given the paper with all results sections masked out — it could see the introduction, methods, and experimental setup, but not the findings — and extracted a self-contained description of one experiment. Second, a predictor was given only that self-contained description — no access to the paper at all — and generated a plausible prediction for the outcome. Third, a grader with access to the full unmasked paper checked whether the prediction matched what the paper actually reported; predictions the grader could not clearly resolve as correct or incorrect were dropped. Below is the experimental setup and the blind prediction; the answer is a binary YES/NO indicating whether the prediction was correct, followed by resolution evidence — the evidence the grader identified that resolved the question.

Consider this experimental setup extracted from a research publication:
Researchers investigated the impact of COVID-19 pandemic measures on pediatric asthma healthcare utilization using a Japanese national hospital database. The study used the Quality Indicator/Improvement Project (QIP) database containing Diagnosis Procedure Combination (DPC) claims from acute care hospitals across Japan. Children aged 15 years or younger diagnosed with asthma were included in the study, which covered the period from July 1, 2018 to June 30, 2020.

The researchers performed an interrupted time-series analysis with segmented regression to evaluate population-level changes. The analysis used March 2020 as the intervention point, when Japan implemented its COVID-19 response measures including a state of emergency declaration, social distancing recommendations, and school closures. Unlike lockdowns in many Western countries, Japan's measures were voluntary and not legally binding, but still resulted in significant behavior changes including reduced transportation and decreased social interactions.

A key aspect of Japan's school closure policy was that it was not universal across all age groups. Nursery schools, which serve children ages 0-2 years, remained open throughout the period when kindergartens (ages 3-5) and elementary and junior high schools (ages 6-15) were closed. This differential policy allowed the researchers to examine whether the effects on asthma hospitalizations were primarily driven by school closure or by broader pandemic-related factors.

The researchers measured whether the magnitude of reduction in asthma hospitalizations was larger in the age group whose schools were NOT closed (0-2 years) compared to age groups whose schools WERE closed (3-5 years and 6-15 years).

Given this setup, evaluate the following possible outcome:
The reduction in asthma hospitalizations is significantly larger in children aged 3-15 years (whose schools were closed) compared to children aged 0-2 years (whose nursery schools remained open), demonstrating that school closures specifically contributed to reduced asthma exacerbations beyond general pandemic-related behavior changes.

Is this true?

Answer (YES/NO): NO